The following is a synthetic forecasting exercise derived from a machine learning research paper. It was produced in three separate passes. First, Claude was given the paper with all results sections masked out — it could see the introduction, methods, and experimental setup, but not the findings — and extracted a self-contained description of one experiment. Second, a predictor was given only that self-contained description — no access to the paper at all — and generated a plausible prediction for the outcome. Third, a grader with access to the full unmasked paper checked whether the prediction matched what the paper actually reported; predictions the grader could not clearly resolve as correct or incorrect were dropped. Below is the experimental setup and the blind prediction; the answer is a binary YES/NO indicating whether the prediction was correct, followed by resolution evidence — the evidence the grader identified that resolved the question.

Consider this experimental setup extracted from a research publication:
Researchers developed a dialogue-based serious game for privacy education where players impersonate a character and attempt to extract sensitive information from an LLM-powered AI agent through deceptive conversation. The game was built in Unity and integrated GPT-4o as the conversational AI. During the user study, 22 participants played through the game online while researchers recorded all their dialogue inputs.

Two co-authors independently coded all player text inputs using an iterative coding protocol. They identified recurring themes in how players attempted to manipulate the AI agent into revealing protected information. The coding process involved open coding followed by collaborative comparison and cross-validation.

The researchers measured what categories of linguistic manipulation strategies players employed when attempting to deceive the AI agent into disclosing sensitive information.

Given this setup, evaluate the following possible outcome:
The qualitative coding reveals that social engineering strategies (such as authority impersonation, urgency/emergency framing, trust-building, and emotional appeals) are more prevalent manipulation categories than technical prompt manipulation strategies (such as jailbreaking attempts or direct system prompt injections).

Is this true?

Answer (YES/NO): YES